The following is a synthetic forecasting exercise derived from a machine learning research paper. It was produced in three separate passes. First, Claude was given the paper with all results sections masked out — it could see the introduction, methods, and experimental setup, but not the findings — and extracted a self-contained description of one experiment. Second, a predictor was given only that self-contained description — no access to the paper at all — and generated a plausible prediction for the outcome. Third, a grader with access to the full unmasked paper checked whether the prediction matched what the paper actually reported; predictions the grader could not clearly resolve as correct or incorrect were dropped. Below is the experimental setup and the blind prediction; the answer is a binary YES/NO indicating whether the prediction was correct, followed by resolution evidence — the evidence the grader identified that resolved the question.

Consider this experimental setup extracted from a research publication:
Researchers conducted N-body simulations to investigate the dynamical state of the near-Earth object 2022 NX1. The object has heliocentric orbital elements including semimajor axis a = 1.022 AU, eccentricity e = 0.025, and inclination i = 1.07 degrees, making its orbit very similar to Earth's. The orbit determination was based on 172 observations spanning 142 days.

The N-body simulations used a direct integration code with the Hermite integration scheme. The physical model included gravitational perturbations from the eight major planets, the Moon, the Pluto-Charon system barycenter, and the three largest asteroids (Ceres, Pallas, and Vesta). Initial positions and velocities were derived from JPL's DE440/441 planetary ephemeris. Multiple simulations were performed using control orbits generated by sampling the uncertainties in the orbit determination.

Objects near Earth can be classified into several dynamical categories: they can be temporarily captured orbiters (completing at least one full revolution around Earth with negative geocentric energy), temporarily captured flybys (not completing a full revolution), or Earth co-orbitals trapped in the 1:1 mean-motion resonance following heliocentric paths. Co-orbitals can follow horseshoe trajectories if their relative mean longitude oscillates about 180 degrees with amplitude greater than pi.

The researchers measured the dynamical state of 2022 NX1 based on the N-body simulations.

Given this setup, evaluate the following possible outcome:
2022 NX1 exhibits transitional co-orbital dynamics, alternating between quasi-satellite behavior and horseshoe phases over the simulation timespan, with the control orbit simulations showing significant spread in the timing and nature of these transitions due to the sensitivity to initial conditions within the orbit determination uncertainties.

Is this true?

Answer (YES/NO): NO